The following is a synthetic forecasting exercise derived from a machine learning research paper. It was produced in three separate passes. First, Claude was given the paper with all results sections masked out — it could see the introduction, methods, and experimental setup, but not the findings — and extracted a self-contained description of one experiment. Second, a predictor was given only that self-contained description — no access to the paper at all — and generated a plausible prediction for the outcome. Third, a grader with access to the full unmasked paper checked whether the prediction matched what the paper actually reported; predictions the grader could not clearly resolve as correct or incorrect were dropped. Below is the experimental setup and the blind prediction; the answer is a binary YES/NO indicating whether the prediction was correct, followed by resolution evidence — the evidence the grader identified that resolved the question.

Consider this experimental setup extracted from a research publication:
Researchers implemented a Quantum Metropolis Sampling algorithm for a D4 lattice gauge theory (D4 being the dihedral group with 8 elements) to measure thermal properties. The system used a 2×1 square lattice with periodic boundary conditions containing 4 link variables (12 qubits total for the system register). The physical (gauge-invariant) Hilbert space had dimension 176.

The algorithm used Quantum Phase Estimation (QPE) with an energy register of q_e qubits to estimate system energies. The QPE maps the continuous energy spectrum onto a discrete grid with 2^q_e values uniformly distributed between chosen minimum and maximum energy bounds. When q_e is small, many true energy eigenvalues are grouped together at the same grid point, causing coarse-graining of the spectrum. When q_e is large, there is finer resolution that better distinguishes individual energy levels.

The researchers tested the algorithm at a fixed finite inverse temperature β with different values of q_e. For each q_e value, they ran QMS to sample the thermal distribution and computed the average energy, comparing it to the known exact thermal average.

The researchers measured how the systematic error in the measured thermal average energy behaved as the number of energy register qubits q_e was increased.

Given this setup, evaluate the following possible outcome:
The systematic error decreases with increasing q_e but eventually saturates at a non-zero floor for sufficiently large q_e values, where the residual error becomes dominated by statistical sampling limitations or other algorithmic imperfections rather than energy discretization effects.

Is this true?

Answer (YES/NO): NO